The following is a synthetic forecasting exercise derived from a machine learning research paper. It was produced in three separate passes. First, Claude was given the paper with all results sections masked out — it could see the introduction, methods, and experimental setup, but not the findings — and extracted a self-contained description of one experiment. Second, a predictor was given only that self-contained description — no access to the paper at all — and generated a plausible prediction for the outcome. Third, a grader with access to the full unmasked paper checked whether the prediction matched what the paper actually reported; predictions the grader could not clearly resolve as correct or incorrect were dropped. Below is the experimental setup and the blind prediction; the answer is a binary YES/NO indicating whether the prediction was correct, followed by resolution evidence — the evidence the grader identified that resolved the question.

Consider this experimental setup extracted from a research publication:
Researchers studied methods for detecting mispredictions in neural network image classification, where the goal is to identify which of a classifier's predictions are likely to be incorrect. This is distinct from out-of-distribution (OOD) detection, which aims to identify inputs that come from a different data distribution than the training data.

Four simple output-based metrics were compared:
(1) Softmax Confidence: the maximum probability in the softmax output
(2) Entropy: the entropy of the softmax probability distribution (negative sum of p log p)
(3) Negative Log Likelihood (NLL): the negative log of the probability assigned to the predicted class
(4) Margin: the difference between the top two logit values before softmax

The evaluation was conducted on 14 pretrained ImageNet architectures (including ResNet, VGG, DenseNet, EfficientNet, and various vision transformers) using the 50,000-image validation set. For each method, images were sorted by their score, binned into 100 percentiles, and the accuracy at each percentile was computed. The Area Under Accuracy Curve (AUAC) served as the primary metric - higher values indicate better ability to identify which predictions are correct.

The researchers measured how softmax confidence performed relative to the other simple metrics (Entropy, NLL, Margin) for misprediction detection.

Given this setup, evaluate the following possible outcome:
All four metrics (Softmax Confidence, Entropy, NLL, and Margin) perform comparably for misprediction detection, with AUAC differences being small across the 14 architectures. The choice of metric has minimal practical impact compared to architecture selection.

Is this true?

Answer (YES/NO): NO